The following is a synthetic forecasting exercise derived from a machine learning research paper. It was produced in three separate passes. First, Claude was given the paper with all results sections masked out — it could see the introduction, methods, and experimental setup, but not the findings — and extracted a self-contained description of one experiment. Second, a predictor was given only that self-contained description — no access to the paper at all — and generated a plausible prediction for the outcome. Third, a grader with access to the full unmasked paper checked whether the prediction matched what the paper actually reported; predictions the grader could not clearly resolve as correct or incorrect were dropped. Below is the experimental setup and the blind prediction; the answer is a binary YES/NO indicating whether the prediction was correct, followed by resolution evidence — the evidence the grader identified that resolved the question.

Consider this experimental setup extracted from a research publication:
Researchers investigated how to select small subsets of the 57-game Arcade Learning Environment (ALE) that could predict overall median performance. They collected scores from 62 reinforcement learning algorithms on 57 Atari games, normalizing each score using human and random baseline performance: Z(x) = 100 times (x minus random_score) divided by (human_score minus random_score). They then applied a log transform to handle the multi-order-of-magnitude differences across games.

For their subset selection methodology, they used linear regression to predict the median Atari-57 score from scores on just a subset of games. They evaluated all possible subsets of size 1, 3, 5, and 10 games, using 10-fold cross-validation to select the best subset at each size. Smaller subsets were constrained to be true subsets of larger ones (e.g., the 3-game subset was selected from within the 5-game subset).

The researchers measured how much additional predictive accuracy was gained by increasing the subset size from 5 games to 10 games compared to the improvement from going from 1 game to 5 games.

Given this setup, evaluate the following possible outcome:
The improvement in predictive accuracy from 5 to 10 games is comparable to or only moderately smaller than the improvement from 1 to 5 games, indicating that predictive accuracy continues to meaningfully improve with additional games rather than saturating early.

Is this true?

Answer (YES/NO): NO